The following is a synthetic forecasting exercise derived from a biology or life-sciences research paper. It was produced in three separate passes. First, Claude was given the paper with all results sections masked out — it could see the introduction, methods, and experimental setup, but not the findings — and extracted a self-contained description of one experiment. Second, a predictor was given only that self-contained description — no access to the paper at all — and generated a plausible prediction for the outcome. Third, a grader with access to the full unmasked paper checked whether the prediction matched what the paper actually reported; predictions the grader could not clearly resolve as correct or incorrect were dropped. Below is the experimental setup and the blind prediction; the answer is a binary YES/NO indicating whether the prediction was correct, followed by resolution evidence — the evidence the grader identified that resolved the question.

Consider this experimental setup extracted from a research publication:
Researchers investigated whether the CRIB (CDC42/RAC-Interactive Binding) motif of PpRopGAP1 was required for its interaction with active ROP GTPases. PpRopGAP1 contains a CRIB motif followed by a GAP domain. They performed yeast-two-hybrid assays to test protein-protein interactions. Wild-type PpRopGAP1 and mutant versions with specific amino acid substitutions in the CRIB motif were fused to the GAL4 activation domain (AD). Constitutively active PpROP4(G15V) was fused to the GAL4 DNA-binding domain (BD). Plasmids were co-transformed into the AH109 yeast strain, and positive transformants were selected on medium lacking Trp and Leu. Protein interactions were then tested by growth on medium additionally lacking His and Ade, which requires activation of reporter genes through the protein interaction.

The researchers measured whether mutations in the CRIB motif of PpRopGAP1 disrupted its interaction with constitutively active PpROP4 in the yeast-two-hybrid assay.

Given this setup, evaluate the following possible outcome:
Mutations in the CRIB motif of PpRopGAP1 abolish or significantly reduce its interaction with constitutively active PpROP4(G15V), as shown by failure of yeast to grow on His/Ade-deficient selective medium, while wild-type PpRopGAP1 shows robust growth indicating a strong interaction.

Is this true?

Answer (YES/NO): NO